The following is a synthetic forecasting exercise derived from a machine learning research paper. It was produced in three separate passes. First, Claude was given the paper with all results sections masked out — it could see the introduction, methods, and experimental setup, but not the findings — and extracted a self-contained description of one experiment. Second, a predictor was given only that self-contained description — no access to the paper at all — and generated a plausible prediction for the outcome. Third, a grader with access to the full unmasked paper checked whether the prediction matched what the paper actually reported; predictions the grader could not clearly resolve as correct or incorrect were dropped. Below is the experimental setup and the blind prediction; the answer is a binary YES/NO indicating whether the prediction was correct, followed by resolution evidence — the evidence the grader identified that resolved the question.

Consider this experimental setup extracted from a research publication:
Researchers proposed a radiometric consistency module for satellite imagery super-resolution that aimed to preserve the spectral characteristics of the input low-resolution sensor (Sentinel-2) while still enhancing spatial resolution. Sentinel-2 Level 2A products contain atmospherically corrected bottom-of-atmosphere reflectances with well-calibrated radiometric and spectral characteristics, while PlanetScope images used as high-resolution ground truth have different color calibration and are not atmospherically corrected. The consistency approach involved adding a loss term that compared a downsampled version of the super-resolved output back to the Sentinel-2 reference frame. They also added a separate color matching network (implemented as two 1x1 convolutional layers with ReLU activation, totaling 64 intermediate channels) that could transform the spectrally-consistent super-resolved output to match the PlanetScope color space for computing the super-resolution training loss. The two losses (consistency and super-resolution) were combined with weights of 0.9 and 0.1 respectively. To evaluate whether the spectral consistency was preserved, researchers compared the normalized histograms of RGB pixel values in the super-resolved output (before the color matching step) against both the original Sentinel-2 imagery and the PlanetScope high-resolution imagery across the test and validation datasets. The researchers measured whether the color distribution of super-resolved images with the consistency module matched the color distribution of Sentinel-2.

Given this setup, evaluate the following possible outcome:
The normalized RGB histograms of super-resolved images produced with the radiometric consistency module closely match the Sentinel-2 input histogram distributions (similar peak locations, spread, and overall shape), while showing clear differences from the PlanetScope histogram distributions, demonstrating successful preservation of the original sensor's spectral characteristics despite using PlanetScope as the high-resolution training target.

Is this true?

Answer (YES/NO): YES